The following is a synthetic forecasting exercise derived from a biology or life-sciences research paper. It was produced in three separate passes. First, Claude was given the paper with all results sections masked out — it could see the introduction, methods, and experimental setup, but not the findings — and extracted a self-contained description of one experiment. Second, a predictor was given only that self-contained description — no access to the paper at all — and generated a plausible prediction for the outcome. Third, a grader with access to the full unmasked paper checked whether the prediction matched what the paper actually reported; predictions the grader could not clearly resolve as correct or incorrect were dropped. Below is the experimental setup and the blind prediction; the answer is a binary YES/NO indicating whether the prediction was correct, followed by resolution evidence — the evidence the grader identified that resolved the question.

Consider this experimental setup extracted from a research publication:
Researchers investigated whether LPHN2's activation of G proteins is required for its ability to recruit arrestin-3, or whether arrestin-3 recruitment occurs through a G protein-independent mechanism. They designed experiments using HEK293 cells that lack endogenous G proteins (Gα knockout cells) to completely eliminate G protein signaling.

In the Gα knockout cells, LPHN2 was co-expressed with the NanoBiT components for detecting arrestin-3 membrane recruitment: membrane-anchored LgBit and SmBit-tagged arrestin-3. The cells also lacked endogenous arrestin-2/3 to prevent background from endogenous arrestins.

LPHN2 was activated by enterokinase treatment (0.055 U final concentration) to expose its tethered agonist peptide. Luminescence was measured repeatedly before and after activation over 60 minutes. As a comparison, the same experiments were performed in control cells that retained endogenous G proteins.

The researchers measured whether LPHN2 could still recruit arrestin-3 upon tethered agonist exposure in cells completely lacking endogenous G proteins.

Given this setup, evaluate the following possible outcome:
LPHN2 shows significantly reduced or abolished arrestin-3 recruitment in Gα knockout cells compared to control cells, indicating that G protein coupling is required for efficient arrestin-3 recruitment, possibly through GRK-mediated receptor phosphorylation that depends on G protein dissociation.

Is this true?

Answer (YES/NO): NO